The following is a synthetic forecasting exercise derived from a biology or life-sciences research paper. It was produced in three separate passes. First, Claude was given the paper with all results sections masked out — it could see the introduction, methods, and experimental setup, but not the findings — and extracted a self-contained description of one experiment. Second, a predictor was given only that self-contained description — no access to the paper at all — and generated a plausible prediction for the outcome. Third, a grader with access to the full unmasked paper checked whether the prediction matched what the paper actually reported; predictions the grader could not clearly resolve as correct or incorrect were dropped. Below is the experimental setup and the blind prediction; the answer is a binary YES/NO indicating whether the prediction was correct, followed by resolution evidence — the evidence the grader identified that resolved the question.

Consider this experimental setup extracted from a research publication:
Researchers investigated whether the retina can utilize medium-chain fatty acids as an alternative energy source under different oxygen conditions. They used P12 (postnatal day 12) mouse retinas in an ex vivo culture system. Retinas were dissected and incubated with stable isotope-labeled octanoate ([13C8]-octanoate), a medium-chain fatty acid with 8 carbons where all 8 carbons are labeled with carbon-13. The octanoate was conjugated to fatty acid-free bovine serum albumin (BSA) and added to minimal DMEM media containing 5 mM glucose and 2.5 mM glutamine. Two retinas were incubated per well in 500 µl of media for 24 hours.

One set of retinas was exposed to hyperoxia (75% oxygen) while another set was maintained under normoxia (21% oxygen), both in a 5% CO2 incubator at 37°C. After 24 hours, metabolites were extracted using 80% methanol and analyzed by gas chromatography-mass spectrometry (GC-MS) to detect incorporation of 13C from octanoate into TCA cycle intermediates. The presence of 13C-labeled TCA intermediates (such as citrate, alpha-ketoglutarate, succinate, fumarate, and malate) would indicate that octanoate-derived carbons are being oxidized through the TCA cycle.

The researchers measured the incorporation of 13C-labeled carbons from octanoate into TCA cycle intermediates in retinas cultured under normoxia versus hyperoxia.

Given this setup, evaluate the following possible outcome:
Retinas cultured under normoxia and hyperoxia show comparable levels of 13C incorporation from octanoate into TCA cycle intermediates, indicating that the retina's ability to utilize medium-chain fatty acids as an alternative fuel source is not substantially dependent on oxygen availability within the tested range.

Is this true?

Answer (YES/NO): NO